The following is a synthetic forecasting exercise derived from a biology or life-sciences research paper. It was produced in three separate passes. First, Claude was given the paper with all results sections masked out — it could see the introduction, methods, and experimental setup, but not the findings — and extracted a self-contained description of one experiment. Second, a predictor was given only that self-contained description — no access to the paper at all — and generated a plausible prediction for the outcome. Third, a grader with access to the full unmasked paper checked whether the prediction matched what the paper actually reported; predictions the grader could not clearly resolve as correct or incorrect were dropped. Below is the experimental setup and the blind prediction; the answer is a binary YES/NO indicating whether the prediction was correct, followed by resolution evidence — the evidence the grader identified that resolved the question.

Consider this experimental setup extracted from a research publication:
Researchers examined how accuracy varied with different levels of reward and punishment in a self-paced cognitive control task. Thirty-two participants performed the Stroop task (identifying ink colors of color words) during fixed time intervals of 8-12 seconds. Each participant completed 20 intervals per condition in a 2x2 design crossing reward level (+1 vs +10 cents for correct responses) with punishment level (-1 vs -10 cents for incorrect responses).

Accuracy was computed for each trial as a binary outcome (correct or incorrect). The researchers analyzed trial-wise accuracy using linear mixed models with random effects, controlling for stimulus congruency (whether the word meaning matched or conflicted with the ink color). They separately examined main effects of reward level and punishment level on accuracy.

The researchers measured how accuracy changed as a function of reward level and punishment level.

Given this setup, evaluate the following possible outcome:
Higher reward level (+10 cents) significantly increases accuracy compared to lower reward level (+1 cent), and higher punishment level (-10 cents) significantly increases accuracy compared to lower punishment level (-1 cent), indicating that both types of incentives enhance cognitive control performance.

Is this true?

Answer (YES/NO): NO